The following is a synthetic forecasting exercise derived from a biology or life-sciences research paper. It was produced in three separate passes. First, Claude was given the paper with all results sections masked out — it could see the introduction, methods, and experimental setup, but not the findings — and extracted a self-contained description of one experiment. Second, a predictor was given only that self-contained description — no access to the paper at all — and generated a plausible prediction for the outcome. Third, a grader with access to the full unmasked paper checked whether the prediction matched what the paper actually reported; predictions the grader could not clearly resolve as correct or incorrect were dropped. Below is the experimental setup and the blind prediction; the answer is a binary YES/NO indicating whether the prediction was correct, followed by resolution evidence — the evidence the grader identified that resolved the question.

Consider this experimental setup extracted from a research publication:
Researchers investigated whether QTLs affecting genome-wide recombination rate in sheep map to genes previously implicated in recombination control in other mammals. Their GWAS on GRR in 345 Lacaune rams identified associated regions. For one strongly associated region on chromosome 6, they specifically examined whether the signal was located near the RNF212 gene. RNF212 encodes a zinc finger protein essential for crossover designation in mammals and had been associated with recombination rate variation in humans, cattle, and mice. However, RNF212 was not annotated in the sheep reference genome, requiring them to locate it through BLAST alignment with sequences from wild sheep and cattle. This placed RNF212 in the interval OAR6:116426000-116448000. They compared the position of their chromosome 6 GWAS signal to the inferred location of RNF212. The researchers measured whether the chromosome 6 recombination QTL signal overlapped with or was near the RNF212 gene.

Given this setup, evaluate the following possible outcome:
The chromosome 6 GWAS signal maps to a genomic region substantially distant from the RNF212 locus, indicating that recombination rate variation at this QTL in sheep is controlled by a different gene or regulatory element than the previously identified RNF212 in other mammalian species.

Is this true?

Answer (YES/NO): NO